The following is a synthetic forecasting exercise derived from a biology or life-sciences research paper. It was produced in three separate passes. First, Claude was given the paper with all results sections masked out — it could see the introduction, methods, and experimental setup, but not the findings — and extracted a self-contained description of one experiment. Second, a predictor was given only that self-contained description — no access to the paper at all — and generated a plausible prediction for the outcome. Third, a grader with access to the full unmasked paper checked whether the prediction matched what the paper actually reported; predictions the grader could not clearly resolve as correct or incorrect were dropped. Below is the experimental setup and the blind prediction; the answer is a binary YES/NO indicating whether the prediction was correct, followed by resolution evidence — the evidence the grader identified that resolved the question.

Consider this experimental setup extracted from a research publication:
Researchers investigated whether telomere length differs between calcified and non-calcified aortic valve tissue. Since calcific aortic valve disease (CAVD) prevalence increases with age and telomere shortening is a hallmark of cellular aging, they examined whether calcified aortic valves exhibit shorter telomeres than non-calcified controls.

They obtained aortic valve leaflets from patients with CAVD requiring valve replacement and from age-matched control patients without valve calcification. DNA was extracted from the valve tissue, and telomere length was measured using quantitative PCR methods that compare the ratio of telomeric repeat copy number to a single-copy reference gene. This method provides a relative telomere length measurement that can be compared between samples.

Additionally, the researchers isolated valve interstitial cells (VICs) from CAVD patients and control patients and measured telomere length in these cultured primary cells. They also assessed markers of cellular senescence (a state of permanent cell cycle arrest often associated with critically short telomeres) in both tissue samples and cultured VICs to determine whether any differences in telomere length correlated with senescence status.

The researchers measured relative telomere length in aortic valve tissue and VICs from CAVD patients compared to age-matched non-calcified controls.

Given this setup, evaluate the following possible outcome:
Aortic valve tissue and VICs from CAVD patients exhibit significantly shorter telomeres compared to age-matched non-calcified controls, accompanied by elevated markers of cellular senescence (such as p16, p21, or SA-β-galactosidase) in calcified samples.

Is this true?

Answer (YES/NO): NO